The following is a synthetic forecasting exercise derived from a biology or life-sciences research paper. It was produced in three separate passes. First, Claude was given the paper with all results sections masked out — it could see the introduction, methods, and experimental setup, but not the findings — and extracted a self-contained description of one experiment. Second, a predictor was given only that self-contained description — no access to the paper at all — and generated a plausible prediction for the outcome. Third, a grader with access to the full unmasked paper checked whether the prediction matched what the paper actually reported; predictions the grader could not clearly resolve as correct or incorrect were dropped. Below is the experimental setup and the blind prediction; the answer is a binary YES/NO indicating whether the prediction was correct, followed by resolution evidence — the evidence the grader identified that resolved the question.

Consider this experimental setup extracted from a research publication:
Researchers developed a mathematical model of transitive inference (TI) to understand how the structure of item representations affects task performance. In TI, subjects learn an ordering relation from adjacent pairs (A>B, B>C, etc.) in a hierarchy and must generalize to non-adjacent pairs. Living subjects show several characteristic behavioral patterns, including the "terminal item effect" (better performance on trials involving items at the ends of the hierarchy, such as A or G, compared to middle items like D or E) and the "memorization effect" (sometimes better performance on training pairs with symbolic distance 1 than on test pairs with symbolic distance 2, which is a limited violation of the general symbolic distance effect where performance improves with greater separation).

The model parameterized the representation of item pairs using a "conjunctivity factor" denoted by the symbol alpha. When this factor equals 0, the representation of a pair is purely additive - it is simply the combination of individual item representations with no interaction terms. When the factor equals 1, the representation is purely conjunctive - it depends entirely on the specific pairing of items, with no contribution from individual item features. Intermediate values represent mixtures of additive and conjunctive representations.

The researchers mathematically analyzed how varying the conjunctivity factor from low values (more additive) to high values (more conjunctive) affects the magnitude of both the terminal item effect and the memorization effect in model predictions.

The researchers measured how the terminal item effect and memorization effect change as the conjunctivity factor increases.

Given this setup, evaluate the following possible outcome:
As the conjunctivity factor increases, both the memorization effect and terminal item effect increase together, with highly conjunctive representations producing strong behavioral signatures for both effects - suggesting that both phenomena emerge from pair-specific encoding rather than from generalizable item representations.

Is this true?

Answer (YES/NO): YES